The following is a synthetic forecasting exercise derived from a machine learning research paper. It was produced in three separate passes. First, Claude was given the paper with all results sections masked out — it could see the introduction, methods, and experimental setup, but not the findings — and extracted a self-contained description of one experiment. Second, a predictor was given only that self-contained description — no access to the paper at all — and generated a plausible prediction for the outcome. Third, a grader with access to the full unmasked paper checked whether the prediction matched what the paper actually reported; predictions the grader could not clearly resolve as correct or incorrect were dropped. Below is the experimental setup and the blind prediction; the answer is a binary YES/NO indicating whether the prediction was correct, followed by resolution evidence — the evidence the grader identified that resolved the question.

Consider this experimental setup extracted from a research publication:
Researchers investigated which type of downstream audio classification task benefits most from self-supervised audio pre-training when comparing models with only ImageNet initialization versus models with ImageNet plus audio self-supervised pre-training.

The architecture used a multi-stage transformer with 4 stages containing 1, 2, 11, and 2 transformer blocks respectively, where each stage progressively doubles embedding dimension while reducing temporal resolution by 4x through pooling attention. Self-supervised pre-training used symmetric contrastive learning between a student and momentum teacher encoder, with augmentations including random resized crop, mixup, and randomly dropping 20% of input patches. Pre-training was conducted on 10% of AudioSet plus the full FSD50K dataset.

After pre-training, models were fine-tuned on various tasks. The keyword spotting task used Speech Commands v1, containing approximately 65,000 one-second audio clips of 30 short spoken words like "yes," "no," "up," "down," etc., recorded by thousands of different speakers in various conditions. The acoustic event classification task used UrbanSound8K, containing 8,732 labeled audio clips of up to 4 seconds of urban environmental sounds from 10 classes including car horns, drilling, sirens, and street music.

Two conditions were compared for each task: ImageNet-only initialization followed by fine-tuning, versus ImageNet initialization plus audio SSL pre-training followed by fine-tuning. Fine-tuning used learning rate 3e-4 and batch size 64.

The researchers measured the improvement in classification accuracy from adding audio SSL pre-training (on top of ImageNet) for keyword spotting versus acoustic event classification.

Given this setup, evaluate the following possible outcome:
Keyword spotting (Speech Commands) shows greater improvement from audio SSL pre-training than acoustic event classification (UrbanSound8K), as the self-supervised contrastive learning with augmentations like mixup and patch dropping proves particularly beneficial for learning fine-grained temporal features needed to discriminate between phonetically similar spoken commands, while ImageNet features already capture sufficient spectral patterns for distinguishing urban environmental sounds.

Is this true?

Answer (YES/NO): NO